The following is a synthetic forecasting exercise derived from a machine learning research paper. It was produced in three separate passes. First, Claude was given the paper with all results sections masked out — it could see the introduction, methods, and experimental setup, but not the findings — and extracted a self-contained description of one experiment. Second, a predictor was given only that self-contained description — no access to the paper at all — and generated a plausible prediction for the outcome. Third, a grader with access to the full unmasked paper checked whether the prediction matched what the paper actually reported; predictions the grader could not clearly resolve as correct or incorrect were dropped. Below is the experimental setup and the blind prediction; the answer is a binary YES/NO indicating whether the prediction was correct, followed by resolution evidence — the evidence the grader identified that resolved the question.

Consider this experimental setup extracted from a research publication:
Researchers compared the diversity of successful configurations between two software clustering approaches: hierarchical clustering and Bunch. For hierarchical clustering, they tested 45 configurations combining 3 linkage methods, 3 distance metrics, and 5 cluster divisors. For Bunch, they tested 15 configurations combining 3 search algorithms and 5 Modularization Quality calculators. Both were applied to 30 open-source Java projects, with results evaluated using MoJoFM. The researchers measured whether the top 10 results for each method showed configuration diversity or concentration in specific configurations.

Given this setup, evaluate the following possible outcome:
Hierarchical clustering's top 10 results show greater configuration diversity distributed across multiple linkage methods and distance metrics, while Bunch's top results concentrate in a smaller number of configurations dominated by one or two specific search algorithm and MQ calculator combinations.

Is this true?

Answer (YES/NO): NO